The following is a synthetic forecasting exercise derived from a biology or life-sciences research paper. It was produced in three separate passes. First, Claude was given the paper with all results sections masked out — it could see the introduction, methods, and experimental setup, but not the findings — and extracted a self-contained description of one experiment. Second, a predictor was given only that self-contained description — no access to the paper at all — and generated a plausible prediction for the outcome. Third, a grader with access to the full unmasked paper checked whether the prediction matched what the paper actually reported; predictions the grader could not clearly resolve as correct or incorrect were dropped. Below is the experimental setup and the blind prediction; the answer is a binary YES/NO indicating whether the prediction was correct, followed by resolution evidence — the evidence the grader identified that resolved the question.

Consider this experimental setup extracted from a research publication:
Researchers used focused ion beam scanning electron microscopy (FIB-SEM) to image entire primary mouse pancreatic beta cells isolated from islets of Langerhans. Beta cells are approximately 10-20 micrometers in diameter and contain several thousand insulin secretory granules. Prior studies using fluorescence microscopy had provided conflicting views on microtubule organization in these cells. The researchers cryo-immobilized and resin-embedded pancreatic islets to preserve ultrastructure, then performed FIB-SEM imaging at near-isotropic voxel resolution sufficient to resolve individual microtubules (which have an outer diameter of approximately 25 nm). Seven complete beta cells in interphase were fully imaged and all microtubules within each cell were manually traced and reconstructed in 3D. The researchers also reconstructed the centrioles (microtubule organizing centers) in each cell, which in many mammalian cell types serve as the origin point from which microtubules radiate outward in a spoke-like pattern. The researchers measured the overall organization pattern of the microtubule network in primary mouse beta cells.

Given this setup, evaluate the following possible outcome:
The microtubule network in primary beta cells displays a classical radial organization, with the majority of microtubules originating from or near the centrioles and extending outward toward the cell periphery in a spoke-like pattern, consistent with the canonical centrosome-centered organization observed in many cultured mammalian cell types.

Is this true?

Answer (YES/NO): NO